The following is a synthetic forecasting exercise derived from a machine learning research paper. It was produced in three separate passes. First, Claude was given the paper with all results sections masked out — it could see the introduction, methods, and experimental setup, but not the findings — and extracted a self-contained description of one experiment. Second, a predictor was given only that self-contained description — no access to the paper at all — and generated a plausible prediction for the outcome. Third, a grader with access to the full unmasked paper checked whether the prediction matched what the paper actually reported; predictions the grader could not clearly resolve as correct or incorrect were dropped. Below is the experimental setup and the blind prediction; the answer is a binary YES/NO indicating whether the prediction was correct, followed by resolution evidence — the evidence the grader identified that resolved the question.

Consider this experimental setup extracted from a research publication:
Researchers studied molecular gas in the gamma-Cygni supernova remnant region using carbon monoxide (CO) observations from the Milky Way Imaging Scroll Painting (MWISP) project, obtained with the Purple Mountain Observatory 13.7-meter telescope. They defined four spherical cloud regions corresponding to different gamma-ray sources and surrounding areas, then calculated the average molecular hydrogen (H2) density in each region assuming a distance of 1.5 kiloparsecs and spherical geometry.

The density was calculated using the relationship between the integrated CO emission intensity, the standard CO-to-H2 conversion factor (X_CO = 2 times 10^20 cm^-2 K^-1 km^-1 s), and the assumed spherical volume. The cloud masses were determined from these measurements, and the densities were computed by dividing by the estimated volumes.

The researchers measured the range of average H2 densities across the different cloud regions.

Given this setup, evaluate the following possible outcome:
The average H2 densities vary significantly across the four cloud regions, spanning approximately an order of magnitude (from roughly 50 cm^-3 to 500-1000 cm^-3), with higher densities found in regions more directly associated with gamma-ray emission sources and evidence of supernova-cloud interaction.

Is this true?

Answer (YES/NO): NO